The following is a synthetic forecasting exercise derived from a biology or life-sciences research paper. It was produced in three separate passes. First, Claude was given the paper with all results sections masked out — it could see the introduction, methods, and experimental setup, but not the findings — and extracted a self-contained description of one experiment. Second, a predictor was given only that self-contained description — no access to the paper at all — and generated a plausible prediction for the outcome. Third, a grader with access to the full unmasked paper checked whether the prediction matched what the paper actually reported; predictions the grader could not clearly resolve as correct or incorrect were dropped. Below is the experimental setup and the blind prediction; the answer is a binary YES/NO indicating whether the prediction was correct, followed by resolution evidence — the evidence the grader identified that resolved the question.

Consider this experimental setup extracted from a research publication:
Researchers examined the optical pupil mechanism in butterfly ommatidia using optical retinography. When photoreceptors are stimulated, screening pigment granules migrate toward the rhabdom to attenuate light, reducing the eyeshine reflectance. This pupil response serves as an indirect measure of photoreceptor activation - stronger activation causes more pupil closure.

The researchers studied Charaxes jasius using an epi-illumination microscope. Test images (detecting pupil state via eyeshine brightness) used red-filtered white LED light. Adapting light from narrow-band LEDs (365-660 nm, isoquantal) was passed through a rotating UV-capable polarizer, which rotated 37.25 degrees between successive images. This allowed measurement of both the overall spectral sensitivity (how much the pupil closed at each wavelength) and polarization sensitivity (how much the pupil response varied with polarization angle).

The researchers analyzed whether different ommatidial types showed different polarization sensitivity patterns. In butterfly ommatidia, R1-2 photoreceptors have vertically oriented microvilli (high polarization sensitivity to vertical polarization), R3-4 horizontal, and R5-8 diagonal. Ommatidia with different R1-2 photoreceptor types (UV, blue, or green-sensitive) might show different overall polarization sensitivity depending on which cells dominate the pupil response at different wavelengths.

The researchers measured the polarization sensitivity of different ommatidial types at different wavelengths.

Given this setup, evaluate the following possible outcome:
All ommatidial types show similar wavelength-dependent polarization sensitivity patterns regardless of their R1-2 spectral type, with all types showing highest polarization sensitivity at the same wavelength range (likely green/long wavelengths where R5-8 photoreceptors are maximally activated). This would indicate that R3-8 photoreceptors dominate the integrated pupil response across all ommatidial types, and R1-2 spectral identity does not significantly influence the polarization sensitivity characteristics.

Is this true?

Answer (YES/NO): NO